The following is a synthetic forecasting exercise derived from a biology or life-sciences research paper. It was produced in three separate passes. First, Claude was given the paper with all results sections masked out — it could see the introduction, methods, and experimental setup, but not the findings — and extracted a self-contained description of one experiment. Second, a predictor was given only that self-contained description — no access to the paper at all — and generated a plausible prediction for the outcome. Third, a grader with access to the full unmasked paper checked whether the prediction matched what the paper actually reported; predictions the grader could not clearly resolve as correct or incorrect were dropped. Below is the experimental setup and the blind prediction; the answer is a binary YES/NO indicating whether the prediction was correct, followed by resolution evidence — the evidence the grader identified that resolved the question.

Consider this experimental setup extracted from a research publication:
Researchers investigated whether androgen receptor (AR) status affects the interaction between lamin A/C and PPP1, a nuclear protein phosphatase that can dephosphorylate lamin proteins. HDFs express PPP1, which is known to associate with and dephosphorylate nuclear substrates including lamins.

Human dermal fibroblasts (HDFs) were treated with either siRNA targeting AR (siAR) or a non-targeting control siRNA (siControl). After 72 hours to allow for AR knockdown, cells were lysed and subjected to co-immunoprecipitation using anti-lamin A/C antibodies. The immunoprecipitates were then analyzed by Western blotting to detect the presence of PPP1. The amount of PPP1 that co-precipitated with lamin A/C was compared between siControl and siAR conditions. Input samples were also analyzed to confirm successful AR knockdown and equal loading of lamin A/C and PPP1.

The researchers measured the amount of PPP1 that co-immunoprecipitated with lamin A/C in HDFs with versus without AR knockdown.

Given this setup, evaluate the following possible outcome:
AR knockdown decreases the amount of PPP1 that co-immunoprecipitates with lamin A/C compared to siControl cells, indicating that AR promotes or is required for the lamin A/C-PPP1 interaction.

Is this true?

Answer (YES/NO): YES